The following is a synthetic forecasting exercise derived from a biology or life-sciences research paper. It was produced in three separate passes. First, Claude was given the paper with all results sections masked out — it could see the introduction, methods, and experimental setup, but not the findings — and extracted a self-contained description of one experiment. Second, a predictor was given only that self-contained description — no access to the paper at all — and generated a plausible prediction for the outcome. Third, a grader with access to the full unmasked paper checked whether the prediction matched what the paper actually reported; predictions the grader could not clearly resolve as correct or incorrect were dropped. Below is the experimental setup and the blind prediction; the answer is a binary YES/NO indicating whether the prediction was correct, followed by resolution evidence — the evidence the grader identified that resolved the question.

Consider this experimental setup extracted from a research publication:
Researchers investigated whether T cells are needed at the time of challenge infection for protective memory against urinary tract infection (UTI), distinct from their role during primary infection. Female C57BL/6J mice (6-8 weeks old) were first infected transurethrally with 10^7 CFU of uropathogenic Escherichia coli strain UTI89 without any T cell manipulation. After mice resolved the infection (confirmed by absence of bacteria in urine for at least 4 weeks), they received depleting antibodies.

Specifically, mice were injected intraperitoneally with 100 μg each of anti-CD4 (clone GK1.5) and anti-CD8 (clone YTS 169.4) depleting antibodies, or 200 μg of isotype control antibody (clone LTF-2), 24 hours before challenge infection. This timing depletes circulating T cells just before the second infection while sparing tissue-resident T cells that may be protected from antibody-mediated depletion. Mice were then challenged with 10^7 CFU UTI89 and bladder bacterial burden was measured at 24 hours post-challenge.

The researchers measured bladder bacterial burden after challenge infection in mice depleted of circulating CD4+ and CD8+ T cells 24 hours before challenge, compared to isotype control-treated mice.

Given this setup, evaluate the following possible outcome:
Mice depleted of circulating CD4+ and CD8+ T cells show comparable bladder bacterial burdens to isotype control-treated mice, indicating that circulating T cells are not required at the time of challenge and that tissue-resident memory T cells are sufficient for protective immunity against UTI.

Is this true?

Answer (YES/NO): YES